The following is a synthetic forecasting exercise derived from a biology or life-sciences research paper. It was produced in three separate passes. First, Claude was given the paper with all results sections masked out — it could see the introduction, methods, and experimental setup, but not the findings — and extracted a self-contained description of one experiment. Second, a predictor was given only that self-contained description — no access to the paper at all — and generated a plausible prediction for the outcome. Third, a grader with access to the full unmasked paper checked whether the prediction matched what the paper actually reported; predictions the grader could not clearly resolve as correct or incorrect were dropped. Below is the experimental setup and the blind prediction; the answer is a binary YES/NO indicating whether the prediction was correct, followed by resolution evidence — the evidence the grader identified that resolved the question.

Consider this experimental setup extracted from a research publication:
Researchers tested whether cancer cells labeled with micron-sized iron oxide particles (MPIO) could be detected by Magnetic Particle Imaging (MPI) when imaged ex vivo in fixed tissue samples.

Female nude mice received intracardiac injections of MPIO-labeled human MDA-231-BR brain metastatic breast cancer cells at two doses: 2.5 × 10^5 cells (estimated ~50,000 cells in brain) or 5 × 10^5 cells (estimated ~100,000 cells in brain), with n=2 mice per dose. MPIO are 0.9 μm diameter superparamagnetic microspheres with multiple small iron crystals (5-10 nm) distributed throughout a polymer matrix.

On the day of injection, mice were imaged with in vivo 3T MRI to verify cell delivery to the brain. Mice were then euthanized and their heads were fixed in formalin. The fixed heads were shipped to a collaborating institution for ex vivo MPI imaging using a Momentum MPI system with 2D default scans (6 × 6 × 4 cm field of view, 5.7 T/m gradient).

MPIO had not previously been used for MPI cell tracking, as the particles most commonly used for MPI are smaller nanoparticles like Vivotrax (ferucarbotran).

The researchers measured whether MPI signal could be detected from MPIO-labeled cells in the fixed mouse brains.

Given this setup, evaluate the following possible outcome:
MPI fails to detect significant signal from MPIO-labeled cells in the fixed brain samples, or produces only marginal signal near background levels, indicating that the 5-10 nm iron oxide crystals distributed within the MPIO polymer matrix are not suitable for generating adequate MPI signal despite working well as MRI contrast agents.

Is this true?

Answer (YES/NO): NO